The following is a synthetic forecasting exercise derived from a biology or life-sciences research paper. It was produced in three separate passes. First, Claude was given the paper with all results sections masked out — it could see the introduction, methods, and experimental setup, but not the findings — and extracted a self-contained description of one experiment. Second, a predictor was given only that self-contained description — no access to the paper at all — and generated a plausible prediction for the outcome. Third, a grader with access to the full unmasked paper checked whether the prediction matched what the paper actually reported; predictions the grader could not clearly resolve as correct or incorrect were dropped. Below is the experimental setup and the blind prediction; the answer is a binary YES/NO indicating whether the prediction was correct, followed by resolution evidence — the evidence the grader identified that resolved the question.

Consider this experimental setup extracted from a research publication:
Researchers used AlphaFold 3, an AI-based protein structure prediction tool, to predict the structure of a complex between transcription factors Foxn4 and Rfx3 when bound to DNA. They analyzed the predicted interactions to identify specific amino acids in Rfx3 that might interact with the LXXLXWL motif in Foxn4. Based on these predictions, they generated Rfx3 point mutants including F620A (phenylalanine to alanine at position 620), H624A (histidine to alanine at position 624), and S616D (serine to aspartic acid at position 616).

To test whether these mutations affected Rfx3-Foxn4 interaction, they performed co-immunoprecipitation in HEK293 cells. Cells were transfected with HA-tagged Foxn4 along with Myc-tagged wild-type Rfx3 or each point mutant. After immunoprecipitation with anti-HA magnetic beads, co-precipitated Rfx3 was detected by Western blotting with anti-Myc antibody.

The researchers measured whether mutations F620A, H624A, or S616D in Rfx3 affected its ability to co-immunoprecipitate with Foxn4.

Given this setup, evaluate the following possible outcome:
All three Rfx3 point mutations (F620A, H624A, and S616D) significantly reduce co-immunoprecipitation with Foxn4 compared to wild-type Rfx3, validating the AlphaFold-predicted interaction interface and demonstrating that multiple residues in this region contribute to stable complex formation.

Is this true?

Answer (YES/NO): YES